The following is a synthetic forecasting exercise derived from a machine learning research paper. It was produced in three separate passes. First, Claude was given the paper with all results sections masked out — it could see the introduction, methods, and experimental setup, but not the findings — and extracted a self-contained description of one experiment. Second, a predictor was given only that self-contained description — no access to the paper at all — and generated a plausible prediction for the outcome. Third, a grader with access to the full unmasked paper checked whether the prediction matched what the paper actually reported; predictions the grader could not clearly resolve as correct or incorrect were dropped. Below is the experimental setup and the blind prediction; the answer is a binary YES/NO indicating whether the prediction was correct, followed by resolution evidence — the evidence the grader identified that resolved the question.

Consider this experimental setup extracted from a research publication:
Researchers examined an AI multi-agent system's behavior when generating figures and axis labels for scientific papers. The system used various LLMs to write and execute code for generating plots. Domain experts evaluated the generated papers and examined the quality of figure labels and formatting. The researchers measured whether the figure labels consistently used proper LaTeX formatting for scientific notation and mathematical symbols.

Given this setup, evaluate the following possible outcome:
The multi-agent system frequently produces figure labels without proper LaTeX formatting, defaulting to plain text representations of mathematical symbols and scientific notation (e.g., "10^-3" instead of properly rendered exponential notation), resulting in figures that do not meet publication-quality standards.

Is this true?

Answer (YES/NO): NO